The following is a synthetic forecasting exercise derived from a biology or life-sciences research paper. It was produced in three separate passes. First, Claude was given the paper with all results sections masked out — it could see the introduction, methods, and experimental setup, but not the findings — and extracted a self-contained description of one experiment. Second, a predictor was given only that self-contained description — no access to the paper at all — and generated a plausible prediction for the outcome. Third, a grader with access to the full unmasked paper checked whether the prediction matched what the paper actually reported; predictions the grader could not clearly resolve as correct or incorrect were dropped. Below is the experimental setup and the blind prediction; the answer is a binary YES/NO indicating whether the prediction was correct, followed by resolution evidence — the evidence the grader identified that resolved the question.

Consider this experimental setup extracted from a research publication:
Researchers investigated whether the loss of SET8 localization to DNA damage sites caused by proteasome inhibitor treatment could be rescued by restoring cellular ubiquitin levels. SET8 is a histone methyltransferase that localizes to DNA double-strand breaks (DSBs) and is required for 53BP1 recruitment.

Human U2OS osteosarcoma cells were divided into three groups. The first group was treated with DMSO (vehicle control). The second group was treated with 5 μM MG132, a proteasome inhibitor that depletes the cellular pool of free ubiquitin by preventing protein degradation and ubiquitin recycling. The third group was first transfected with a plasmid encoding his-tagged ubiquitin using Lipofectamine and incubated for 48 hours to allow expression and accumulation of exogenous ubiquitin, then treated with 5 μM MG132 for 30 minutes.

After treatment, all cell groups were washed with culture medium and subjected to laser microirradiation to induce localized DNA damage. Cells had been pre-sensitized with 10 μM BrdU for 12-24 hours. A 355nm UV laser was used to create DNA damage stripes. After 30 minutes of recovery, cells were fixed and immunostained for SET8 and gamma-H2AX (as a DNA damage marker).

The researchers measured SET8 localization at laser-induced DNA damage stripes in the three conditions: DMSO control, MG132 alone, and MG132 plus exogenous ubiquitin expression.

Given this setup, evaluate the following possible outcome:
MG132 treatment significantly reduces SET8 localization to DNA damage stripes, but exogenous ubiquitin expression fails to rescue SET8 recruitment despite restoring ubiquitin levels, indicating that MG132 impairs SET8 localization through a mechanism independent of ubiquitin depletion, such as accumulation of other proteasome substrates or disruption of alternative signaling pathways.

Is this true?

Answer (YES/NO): NO